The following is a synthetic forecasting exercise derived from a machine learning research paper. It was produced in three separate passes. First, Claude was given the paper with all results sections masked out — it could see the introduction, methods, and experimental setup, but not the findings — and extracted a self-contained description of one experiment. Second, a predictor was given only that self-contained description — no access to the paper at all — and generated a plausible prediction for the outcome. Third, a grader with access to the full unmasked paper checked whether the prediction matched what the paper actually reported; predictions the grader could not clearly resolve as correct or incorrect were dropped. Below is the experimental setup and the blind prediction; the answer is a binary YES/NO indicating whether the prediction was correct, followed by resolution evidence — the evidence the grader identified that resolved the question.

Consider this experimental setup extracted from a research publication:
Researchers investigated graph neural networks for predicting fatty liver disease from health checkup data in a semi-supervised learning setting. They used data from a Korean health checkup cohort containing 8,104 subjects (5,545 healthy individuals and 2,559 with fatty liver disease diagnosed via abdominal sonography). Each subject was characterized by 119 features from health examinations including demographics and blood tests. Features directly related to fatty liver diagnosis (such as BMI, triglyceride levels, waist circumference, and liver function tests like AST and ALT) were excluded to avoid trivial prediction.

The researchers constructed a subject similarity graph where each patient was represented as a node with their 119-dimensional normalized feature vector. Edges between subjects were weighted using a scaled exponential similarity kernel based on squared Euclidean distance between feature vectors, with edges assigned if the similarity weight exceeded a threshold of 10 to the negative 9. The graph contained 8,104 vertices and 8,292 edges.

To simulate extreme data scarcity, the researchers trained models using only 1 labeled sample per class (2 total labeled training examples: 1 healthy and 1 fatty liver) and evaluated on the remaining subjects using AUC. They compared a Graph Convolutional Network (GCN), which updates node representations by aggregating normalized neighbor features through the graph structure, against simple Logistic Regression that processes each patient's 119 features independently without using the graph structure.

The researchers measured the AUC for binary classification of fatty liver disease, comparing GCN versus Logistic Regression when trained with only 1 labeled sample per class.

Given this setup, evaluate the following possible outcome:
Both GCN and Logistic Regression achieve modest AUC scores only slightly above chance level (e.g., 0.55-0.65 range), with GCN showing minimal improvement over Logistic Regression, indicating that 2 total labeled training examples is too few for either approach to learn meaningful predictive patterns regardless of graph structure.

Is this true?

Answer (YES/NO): NO